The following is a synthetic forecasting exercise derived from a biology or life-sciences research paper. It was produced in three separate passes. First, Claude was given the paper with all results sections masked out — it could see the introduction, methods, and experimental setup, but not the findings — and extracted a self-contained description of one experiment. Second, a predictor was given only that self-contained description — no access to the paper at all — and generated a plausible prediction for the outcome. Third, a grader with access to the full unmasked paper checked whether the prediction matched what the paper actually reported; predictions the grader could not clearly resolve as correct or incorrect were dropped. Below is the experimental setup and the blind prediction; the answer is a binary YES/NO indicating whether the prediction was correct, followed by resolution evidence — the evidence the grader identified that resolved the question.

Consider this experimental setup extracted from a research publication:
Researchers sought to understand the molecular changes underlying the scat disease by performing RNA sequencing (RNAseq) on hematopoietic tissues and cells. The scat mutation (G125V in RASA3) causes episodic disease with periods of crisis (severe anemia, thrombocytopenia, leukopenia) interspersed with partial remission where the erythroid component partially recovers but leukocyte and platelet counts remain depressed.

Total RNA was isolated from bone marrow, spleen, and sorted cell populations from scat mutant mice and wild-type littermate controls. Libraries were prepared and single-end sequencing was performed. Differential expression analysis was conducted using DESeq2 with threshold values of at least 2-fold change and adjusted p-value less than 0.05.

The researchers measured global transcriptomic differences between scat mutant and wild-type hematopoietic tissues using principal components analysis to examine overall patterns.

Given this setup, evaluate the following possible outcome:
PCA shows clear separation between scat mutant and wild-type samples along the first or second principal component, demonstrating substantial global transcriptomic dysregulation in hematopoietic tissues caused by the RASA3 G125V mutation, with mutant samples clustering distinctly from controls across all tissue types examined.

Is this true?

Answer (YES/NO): YES